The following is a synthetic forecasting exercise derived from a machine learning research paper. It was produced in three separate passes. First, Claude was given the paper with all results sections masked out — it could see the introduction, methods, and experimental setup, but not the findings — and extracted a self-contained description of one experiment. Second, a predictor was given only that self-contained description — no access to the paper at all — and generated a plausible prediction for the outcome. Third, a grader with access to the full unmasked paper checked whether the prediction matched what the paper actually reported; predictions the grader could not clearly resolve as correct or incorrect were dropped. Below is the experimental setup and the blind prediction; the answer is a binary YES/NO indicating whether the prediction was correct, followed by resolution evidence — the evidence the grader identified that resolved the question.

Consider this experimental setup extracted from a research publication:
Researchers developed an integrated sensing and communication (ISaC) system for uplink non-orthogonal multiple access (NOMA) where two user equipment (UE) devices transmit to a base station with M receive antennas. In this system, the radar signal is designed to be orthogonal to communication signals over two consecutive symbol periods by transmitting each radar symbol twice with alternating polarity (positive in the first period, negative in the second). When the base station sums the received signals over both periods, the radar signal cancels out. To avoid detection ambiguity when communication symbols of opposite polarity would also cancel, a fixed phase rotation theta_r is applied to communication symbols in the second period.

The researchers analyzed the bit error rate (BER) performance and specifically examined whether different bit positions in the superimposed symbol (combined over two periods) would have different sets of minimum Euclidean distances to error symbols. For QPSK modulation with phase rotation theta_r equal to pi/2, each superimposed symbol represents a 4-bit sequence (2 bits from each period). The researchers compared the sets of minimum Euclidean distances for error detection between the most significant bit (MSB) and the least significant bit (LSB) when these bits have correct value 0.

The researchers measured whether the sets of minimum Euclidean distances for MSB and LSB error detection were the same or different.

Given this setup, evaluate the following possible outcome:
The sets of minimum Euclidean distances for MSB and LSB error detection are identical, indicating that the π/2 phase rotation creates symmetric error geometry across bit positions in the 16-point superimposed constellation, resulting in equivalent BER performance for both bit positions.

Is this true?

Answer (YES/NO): YES